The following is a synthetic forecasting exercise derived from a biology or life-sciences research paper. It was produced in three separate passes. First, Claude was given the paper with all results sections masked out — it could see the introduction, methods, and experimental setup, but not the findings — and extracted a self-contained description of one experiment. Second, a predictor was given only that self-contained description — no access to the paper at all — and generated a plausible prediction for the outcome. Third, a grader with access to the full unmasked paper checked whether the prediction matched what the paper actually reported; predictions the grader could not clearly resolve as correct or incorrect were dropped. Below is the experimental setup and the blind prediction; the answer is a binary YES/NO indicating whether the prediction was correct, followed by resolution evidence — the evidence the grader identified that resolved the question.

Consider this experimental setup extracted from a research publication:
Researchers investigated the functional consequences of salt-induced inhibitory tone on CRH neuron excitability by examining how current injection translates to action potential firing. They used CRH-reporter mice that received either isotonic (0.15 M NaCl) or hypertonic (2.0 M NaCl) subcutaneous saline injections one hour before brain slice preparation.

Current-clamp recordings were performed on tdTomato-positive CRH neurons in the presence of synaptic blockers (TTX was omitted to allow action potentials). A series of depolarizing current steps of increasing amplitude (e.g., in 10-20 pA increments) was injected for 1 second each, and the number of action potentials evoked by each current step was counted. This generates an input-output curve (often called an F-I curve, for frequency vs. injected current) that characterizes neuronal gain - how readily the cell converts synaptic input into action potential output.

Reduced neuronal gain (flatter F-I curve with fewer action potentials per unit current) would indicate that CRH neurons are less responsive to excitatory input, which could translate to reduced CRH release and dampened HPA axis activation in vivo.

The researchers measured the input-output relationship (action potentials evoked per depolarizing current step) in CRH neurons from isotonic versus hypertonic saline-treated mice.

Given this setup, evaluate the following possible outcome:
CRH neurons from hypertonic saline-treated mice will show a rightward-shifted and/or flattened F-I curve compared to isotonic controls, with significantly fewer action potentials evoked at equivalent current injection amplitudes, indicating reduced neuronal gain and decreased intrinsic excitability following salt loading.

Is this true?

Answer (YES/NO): YES